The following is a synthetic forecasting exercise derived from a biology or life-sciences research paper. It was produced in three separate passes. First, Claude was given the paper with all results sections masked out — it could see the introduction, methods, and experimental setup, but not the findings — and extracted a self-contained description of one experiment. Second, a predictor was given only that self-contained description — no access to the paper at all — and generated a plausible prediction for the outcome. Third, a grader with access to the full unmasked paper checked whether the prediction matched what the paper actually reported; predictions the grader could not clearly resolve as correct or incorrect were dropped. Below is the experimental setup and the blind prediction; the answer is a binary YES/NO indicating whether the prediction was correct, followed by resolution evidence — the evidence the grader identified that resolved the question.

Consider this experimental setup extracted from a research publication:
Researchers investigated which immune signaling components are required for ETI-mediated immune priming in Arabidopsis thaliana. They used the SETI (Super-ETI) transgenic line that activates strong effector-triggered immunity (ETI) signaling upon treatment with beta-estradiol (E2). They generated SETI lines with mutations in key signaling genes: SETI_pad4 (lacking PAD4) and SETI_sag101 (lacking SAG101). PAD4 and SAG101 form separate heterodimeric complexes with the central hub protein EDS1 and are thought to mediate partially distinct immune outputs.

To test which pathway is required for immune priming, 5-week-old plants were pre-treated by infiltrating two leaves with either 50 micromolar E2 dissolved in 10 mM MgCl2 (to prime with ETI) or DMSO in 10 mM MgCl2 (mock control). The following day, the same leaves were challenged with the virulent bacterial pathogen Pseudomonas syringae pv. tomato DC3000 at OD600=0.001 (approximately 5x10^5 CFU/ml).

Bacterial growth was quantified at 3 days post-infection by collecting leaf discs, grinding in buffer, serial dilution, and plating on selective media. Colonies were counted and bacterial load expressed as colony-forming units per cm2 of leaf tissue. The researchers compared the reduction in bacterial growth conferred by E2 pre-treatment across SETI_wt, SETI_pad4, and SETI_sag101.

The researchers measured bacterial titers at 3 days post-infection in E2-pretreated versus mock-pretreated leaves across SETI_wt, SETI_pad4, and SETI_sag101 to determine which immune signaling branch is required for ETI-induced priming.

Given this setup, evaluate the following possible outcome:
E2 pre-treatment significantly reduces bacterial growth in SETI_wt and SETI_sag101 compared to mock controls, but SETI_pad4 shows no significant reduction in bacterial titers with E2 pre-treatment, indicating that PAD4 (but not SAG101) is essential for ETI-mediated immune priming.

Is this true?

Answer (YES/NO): NO